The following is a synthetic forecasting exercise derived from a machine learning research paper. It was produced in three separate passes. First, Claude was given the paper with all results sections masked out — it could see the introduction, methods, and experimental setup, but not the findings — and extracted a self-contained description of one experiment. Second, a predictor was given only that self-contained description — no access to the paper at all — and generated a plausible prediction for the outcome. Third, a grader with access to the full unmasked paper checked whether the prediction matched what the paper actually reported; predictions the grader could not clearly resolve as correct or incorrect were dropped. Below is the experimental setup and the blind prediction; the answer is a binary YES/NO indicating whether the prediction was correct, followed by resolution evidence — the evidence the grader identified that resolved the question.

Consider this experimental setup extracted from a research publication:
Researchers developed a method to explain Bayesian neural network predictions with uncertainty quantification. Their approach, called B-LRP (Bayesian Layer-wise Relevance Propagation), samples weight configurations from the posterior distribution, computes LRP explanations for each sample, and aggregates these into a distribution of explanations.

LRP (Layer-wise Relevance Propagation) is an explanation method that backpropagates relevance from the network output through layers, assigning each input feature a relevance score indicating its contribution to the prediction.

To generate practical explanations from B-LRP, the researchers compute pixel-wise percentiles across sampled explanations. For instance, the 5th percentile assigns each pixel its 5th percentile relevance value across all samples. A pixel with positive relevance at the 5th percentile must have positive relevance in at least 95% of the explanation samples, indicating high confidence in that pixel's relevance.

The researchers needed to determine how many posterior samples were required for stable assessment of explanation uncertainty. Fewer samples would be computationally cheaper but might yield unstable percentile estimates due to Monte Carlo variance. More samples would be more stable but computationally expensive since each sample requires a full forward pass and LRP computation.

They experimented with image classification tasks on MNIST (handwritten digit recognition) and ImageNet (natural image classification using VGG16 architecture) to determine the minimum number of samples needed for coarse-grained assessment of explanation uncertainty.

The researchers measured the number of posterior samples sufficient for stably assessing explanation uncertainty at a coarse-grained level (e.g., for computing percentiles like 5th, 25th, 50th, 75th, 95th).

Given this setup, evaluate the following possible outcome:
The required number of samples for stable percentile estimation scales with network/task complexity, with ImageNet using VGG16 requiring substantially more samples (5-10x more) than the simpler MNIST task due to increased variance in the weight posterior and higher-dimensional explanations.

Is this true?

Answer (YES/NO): NO